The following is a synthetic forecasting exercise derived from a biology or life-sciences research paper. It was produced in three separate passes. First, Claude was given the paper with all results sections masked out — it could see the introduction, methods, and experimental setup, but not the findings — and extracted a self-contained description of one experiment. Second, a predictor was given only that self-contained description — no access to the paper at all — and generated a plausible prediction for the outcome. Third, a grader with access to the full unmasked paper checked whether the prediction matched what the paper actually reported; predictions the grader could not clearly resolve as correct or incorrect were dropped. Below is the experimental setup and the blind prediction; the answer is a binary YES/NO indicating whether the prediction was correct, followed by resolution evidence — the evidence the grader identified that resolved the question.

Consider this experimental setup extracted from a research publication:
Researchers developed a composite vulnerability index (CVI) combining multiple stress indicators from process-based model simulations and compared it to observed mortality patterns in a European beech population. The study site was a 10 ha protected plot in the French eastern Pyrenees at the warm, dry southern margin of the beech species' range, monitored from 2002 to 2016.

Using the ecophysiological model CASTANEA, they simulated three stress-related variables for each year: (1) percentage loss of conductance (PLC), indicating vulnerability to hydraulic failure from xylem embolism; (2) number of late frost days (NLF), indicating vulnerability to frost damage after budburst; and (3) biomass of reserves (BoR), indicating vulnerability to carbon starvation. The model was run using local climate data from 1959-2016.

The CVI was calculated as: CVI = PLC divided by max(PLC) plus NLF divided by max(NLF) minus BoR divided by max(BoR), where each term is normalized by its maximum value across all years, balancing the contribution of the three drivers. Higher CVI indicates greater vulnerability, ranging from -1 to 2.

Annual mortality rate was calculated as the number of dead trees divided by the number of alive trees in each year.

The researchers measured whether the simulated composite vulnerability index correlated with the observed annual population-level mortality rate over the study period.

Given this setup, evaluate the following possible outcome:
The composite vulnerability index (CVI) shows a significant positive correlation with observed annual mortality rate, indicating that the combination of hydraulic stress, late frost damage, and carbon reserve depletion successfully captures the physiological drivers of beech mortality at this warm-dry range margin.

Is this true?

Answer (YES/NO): YES